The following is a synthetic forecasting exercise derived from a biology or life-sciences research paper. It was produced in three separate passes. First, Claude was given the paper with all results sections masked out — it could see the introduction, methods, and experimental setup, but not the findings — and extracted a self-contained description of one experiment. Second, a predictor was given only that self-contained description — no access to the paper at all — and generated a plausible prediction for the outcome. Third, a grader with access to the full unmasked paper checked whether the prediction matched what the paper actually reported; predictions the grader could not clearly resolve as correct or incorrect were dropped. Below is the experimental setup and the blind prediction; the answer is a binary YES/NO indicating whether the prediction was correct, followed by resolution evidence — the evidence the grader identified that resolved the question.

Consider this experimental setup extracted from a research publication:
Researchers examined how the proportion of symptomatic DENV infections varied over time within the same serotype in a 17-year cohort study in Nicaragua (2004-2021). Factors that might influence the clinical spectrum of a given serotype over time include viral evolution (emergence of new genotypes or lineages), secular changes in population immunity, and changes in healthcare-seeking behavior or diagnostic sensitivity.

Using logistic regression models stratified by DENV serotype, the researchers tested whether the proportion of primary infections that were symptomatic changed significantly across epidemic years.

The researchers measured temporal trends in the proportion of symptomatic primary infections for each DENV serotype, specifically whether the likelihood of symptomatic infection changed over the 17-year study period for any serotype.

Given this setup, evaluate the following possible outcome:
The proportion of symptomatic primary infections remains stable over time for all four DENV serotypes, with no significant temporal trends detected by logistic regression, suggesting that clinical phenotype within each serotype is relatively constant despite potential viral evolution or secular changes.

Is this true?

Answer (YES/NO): NO